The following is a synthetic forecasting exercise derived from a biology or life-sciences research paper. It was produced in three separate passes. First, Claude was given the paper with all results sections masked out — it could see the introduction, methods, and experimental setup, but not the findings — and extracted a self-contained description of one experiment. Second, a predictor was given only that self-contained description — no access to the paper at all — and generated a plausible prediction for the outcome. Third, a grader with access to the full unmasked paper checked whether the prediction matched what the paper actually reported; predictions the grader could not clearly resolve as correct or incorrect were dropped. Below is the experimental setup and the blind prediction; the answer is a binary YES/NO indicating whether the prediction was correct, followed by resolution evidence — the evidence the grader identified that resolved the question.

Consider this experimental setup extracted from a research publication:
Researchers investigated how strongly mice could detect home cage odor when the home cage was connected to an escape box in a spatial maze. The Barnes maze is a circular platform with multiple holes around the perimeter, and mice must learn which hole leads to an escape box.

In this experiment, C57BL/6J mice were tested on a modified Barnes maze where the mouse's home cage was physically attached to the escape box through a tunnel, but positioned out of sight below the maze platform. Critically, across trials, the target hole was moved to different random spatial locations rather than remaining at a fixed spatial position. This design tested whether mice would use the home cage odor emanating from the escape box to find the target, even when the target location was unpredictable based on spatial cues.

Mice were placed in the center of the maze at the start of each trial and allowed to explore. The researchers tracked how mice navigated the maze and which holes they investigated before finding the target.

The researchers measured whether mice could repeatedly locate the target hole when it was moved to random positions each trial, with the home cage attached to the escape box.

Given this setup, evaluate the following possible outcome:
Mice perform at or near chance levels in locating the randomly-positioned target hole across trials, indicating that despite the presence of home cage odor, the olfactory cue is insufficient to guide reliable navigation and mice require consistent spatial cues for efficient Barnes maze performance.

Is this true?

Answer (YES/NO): NO